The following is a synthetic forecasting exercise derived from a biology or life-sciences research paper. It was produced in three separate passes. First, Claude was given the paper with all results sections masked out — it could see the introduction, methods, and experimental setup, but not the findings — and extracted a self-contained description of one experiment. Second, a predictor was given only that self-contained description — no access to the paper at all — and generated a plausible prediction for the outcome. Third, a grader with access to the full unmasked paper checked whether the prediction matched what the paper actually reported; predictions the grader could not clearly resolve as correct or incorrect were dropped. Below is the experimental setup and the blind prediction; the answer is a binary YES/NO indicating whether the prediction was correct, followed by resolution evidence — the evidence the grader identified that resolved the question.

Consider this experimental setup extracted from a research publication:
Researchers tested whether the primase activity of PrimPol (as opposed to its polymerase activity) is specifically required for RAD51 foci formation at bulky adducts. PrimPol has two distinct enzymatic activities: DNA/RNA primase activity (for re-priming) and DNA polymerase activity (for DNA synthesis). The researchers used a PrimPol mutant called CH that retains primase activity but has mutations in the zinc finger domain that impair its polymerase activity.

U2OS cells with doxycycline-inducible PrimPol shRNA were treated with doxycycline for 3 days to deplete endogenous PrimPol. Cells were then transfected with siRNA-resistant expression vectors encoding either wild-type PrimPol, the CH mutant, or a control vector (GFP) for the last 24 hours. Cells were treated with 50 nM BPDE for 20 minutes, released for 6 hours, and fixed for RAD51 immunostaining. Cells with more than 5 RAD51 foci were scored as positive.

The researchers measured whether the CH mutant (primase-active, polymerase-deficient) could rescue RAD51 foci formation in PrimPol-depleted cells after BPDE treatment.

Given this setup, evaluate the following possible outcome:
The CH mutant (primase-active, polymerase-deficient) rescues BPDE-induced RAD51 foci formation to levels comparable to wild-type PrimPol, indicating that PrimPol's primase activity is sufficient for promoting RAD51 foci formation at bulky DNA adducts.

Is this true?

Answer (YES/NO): NO